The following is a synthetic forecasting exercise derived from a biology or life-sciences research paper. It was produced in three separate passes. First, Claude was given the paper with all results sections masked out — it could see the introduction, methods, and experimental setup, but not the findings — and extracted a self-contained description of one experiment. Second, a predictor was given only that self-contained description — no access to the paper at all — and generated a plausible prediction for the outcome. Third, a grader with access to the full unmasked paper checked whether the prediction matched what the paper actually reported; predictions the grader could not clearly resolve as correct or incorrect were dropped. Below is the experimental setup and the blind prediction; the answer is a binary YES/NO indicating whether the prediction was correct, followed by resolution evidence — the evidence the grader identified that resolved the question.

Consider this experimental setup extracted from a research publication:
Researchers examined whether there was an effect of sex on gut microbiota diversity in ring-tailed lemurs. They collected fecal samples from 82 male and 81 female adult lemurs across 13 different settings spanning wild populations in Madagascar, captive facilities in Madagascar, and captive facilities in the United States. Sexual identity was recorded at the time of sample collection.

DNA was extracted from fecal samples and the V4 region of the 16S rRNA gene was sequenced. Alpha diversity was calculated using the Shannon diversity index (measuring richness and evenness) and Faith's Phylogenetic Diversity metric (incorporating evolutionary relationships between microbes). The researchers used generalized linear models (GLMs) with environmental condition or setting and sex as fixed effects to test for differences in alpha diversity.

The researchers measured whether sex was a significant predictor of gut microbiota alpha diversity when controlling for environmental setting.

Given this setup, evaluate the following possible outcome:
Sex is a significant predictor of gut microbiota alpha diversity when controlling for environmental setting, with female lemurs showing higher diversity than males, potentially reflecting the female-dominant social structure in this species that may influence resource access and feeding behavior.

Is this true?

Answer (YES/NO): NO